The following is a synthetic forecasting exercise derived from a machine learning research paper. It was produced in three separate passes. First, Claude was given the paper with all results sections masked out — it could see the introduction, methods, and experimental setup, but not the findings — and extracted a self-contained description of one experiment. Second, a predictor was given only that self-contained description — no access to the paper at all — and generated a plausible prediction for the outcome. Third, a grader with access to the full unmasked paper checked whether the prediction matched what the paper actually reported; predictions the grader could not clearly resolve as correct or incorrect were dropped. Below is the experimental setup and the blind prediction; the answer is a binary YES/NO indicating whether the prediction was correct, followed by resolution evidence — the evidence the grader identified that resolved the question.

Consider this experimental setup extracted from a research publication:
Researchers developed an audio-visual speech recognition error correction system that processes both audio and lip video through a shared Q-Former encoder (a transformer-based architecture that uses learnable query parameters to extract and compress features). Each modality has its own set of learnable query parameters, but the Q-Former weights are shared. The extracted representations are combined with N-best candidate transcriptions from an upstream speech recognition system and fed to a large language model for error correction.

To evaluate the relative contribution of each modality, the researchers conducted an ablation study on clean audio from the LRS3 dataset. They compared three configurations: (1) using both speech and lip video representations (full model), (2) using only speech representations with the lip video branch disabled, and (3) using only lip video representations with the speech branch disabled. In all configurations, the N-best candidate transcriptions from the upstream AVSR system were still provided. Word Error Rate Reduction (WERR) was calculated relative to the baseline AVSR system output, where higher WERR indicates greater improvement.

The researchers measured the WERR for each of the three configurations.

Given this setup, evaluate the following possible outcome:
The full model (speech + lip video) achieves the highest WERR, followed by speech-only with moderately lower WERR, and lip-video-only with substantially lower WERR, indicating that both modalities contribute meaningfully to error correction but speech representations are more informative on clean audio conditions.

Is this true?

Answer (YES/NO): YES